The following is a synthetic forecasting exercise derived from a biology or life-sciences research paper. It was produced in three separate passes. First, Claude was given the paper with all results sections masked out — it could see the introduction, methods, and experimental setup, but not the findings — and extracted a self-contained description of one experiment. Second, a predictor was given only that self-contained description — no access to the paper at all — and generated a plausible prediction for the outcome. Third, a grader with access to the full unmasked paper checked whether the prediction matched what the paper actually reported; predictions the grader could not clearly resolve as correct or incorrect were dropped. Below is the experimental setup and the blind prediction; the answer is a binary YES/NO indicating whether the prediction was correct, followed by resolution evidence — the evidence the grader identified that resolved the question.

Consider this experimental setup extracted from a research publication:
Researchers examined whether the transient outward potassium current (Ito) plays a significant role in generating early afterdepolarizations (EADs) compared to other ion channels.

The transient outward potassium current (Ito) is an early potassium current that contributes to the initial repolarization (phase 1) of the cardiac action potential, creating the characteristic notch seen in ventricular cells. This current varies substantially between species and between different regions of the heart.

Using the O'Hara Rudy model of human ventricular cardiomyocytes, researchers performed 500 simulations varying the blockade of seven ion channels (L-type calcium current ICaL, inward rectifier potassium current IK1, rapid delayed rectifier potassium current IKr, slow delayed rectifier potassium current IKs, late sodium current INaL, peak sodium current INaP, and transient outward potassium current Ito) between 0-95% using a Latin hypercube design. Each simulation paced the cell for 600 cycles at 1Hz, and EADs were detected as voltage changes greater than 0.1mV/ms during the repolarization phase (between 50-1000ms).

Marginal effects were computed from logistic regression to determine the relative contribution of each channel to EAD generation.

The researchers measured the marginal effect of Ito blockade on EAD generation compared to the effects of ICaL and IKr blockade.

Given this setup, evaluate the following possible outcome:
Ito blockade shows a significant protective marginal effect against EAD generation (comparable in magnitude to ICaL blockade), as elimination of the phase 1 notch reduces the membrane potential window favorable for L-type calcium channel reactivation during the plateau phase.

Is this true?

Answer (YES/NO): NO